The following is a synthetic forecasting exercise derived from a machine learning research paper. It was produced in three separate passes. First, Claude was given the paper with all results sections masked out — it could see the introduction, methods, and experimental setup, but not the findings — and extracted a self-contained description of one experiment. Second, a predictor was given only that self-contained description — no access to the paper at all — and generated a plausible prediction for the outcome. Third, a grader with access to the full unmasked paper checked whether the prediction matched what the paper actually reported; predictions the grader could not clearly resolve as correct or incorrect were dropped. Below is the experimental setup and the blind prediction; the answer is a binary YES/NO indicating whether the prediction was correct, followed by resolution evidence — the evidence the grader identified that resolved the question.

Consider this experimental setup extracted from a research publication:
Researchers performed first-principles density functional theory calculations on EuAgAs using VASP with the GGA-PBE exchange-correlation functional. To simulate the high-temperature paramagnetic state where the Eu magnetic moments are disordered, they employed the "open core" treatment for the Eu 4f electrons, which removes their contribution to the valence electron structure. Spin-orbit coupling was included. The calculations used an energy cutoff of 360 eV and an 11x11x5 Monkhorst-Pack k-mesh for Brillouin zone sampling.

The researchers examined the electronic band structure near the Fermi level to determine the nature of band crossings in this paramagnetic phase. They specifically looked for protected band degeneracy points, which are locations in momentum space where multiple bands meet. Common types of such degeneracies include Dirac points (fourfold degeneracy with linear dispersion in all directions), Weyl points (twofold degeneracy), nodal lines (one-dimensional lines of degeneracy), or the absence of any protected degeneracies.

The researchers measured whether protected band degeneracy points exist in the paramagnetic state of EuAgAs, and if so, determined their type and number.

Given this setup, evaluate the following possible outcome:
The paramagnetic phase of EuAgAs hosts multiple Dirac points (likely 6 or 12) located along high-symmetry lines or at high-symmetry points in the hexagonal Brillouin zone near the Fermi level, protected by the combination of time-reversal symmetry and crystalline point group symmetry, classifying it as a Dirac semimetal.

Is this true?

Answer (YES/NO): NO